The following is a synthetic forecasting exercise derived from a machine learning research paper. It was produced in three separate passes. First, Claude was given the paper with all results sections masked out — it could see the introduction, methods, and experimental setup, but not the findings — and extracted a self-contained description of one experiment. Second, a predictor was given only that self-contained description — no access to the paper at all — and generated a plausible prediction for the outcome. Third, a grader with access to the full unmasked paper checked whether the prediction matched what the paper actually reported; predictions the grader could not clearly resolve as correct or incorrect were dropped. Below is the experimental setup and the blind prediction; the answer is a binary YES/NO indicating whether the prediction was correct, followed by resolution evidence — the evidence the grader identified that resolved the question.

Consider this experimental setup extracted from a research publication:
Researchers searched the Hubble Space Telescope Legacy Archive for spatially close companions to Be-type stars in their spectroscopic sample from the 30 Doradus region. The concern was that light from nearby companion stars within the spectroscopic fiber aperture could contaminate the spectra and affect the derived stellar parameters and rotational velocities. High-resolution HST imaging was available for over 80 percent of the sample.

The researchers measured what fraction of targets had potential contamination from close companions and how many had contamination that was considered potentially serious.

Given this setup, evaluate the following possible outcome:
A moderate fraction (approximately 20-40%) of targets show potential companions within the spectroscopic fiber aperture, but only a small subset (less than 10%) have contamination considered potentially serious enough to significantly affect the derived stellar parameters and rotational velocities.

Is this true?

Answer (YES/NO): NO